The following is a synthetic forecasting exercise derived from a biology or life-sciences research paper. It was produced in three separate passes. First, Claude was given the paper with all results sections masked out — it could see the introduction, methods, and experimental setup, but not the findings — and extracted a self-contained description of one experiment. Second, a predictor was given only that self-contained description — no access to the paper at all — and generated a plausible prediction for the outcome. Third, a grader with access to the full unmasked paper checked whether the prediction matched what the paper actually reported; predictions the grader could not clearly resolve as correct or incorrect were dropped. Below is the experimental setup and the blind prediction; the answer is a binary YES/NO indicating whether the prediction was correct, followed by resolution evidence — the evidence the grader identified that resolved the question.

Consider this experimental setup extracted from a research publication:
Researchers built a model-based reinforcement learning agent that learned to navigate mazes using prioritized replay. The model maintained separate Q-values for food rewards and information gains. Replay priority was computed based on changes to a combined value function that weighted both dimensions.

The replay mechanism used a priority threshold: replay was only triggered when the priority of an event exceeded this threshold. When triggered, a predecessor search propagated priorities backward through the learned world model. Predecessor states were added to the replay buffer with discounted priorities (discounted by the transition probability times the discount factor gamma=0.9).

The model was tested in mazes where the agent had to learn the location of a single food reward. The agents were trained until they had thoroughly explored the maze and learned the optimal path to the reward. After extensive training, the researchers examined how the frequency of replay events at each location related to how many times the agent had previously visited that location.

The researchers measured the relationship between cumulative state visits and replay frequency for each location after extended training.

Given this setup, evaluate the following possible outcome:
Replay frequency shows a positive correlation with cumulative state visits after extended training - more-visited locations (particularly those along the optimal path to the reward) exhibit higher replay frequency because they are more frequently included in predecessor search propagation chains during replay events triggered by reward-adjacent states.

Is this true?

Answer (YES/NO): YES